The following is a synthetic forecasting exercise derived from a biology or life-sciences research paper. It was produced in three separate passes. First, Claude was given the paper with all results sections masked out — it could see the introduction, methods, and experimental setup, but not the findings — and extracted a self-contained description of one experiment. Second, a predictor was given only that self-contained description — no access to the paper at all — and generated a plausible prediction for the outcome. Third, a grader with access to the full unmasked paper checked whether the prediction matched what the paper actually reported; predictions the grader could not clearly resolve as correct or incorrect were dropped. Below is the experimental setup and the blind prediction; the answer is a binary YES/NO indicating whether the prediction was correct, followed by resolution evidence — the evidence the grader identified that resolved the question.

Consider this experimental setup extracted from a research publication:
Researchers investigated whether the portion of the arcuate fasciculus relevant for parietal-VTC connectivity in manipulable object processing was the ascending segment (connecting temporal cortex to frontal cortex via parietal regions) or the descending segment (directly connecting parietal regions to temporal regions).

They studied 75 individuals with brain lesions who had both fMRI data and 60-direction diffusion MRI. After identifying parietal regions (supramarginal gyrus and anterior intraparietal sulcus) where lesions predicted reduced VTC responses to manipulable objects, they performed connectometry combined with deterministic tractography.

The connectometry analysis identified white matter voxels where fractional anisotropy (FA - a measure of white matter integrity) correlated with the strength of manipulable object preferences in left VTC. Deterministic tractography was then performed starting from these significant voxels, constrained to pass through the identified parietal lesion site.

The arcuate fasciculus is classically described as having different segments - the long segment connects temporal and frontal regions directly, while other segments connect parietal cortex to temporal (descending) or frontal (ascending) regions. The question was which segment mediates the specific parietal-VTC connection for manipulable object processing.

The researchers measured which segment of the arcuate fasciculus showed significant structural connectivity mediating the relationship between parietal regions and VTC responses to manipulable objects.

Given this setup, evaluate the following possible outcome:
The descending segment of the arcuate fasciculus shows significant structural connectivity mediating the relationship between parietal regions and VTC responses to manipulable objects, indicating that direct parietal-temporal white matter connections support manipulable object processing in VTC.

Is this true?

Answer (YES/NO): YES